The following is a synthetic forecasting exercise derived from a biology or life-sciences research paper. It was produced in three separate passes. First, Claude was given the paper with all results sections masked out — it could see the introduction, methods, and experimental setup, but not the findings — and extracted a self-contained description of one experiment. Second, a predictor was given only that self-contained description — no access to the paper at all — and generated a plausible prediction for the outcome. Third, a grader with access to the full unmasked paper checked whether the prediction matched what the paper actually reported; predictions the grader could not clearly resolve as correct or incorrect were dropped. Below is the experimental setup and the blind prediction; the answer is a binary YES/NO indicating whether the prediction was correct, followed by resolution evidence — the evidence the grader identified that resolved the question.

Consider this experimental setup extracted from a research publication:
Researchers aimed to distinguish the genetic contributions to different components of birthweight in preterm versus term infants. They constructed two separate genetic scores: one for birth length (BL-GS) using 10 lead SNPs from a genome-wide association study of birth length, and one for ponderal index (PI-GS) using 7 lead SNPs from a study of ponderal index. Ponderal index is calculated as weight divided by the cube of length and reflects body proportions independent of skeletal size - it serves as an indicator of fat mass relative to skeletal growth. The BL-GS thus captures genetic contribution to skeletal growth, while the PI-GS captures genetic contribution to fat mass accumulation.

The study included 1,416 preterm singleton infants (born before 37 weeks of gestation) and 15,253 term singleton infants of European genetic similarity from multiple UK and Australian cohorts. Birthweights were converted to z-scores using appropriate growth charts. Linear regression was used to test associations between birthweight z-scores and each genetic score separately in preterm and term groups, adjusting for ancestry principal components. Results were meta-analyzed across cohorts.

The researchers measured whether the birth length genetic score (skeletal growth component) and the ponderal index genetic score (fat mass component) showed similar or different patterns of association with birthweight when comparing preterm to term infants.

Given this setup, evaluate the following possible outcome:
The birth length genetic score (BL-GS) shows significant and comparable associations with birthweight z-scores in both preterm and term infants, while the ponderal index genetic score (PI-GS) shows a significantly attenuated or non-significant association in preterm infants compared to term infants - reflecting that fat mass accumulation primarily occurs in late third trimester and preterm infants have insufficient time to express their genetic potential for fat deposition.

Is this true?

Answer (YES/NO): YES